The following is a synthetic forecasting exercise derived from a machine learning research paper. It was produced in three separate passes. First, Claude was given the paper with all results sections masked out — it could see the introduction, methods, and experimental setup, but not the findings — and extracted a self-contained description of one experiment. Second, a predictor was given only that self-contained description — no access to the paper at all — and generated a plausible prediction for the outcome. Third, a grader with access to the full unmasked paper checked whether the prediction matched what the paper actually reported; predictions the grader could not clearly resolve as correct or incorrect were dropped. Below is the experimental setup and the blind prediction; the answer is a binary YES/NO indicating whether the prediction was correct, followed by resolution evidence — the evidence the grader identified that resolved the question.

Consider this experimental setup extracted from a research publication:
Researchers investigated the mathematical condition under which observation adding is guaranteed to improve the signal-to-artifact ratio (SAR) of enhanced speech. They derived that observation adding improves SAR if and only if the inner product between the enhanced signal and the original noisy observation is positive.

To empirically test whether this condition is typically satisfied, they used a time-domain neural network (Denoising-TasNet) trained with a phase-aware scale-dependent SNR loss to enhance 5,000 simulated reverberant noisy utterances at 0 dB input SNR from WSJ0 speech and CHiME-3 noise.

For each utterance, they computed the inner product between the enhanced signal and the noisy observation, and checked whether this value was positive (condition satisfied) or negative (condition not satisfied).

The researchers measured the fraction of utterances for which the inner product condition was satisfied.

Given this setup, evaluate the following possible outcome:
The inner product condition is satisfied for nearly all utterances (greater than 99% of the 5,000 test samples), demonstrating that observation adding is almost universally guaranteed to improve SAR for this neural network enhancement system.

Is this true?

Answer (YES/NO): YES